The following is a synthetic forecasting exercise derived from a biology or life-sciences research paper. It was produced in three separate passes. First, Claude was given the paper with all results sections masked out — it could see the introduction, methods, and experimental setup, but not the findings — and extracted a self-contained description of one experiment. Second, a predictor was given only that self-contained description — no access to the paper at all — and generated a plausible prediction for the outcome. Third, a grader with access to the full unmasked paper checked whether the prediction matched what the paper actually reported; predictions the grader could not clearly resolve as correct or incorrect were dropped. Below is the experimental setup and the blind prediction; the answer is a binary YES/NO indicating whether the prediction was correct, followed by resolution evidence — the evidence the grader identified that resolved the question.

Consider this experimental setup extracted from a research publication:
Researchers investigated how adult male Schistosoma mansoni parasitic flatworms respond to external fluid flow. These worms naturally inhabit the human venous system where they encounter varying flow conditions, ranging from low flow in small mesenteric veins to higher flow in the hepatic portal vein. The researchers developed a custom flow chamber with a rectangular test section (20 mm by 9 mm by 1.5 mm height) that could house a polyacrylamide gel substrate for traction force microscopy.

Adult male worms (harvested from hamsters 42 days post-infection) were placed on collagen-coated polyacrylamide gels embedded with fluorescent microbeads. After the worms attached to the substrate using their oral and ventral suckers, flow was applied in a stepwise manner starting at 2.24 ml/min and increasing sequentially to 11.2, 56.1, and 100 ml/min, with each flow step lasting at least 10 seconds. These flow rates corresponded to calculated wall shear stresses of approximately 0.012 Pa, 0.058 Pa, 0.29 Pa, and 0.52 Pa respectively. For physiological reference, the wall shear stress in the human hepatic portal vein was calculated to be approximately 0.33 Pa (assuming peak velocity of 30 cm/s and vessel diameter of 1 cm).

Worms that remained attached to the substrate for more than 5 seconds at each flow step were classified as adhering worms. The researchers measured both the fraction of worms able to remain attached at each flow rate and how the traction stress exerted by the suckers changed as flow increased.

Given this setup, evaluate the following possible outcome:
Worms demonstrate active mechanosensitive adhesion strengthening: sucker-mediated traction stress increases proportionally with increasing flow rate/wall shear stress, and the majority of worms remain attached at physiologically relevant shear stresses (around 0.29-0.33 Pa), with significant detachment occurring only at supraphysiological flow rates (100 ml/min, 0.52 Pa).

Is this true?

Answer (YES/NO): NO